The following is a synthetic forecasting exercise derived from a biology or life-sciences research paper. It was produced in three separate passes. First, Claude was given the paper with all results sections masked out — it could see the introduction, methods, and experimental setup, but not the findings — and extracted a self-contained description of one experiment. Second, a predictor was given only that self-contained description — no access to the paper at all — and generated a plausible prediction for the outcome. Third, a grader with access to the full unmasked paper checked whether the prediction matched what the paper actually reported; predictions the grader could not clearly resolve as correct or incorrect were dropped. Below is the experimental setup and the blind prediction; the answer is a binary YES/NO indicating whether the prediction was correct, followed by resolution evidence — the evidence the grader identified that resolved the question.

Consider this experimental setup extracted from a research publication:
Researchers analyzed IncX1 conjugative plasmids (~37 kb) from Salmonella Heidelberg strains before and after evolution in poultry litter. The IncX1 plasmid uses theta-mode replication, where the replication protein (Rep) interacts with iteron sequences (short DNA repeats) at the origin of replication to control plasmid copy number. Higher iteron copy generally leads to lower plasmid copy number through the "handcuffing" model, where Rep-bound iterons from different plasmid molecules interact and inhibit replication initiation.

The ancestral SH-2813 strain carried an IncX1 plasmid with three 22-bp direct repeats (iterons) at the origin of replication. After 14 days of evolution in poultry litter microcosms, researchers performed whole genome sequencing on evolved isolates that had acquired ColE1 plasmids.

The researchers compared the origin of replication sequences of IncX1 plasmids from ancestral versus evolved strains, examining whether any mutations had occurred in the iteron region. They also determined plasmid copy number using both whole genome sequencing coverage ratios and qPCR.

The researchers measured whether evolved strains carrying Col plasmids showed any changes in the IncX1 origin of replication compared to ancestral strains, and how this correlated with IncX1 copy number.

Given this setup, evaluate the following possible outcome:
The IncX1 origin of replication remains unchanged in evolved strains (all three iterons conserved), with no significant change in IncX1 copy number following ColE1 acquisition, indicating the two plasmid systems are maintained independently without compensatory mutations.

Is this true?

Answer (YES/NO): NO